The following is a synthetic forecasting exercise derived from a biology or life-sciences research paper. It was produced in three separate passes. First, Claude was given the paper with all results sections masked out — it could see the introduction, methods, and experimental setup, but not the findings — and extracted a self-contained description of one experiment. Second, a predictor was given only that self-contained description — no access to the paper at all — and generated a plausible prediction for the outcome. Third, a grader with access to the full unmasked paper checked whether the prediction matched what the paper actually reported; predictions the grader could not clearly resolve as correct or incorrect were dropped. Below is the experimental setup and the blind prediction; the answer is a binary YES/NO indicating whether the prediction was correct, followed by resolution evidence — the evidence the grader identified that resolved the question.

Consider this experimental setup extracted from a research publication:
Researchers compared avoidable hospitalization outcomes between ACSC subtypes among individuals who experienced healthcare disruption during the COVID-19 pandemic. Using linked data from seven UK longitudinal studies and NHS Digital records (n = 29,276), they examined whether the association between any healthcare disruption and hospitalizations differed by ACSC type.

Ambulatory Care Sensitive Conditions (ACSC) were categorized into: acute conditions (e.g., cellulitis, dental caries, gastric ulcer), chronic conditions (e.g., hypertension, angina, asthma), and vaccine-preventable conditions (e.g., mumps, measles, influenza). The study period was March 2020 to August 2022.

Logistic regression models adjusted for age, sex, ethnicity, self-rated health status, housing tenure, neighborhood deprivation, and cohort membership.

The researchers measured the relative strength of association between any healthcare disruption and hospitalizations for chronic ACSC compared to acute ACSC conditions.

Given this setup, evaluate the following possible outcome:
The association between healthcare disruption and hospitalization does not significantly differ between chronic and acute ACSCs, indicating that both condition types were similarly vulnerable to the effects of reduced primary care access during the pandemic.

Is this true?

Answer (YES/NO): YES